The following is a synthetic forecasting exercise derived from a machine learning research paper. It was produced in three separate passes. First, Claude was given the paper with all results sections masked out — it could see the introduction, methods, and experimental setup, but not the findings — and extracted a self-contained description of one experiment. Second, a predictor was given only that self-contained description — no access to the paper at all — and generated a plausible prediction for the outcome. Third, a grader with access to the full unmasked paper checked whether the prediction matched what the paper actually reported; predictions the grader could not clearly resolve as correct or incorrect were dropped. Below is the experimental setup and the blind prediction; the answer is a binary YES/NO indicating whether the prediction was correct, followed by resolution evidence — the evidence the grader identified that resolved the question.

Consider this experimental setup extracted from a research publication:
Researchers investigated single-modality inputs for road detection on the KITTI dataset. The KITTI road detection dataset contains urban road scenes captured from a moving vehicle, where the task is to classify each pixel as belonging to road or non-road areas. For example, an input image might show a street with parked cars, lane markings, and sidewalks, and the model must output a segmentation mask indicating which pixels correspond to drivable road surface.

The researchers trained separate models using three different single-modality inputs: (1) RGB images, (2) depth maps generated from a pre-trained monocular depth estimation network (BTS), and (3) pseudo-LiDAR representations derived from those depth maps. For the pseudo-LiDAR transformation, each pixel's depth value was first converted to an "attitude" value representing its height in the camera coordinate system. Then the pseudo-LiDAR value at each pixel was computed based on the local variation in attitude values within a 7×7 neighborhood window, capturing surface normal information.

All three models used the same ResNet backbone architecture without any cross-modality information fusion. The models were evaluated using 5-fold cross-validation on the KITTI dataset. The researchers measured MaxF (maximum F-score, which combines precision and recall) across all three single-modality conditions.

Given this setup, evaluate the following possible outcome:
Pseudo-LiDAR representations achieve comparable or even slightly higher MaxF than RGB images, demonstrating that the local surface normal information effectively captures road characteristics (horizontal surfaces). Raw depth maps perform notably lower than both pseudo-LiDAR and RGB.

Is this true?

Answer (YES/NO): NO